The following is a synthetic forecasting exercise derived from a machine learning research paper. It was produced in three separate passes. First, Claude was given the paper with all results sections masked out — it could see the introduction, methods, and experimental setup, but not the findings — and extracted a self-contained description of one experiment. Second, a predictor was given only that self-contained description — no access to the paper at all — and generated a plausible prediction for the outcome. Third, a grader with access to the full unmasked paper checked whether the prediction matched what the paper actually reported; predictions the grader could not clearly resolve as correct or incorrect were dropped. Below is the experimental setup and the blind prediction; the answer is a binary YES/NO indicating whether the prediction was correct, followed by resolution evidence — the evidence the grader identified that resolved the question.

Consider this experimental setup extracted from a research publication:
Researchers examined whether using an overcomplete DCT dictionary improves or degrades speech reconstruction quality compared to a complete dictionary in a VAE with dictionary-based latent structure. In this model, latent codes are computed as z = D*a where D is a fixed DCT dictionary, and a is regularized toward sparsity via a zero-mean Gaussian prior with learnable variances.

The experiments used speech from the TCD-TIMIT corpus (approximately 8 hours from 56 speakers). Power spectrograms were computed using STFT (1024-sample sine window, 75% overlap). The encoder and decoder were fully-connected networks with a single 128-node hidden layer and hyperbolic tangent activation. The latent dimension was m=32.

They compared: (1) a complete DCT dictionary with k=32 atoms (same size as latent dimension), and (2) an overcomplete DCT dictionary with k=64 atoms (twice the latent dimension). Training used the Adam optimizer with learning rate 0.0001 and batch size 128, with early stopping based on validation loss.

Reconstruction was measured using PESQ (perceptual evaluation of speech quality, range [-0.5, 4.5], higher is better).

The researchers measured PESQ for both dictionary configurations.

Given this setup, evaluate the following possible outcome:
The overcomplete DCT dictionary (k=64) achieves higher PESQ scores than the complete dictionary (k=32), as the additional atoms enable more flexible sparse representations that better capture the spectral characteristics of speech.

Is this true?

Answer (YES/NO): NO